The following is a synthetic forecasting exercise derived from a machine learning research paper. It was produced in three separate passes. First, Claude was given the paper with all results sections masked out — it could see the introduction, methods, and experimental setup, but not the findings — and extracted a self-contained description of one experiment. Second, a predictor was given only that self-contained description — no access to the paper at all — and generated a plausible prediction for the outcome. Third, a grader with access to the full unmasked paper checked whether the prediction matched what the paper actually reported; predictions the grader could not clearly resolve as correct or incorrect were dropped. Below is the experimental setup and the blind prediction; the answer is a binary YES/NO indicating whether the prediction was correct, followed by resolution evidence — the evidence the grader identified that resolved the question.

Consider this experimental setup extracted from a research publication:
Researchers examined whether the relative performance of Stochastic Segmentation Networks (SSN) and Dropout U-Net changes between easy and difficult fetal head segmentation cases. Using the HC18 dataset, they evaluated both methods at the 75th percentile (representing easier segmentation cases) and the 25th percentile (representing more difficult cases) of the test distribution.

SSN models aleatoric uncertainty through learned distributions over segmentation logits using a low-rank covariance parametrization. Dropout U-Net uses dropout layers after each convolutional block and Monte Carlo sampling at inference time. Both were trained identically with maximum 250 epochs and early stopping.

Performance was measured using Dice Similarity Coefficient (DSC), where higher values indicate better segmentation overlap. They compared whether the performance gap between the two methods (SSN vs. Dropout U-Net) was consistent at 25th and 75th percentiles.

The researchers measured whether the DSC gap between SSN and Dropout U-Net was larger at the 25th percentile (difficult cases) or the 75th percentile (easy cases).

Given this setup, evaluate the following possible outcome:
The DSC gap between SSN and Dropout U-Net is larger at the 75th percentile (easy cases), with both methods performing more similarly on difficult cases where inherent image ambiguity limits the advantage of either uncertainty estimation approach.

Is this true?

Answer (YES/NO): NO